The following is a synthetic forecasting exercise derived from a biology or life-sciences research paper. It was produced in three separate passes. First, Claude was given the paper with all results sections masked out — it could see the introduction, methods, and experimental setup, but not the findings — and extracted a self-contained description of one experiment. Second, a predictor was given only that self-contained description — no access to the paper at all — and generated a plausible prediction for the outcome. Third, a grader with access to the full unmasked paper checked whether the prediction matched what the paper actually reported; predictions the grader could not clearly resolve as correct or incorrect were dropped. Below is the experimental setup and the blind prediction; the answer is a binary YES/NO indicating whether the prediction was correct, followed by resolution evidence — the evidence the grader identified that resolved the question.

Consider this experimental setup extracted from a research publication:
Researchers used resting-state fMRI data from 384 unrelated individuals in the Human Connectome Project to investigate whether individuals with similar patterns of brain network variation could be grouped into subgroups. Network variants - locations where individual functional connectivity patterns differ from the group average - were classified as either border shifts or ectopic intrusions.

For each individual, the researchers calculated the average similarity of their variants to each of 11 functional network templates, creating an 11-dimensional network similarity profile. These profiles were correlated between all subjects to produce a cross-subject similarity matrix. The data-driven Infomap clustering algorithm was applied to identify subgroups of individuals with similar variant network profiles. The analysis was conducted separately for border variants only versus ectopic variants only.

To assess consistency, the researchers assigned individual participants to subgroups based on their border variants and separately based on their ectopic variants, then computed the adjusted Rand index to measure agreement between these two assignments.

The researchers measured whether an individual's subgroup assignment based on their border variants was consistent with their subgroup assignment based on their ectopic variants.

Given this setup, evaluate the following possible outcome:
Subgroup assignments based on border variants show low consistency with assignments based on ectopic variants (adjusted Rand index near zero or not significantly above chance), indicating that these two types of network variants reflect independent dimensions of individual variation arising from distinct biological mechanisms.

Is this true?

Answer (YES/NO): YES